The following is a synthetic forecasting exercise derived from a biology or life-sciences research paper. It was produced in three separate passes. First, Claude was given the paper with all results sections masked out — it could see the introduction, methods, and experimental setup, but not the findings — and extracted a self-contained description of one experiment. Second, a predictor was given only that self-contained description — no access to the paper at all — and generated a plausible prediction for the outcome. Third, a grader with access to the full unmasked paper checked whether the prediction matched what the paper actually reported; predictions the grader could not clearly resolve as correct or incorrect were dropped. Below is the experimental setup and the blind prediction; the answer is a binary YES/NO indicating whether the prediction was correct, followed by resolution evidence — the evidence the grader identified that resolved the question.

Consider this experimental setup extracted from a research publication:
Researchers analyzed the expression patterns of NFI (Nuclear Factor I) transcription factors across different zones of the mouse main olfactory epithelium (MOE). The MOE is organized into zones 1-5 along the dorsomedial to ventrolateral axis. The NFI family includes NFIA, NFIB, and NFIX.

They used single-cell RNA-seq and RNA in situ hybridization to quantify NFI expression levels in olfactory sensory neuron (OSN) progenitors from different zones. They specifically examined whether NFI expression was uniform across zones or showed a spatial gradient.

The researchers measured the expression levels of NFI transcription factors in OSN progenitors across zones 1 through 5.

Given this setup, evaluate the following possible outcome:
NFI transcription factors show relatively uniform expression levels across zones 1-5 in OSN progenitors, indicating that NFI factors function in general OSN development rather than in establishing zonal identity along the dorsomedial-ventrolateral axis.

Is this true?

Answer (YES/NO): NO